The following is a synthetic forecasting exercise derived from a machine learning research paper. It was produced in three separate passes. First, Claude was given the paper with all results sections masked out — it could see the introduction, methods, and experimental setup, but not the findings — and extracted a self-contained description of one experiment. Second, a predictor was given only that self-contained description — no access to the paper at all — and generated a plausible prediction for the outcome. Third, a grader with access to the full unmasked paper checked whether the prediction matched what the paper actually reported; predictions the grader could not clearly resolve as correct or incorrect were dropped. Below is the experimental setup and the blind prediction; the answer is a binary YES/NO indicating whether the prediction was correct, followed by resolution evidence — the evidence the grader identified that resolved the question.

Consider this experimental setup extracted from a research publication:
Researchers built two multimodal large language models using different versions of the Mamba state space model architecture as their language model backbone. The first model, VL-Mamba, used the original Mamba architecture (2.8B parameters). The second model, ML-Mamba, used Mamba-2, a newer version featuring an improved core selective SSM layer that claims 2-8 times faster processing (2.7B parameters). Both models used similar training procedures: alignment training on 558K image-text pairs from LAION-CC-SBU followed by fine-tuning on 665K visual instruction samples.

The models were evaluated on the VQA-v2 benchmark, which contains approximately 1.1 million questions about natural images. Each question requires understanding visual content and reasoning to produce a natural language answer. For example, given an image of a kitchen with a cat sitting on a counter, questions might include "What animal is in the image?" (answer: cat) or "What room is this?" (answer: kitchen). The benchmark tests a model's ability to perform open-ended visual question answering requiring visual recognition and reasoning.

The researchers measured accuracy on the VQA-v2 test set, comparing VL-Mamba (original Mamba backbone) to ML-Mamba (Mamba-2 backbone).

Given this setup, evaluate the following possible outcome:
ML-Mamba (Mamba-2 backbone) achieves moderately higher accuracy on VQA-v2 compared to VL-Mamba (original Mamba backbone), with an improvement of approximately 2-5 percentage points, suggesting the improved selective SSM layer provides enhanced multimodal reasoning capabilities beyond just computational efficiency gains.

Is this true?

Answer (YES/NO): NO